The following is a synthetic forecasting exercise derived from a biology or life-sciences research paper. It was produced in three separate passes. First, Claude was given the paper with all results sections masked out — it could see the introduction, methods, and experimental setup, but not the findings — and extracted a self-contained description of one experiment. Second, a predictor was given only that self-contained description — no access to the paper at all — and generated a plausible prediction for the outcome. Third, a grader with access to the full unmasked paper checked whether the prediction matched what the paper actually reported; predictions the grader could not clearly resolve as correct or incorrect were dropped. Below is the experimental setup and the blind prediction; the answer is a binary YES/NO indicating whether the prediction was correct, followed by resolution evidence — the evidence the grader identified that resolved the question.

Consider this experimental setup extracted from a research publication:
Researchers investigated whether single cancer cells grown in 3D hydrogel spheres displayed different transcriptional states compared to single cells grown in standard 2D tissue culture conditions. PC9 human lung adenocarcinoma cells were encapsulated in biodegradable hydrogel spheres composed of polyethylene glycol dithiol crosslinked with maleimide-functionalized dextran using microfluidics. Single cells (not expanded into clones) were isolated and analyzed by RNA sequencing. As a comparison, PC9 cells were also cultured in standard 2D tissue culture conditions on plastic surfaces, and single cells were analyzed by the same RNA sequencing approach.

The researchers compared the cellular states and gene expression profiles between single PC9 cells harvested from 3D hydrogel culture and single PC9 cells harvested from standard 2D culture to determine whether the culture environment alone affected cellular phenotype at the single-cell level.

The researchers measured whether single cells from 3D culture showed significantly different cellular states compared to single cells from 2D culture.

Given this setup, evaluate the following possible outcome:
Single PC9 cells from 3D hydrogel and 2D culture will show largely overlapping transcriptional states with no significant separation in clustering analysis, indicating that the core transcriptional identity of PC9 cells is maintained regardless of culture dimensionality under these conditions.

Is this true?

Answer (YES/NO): YES